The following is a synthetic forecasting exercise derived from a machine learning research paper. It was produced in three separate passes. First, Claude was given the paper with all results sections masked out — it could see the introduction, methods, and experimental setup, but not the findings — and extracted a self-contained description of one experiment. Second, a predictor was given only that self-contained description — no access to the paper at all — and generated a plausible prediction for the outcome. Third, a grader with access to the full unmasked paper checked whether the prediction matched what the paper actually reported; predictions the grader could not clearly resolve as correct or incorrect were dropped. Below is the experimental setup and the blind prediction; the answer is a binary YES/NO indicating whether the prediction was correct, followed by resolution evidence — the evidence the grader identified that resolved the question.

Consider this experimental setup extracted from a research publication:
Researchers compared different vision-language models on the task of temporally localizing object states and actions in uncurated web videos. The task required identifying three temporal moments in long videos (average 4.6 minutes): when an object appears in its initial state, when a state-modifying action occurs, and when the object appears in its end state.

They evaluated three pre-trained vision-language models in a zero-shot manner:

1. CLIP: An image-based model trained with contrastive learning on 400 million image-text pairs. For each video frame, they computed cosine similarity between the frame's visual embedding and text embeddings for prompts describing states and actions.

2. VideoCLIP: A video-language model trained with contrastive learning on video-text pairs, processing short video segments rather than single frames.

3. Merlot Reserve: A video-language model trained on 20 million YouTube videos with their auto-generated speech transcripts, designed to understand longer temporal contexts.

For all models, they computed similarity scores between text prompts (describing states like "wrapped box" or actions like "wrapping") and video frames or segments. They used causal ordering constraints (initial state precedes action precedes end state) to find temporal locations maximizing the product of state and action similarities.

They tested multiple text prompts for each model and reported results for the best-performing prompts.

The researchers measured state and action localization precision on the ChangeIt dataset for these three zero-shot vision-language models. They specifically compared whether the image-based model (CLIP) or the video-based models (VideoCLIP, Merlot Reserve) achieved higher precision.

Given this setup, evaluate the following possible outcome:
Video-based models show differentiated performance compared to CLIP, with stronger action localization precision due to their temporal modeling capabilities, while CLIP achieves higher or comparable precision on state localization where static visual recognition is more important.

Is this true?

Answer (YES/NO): NO